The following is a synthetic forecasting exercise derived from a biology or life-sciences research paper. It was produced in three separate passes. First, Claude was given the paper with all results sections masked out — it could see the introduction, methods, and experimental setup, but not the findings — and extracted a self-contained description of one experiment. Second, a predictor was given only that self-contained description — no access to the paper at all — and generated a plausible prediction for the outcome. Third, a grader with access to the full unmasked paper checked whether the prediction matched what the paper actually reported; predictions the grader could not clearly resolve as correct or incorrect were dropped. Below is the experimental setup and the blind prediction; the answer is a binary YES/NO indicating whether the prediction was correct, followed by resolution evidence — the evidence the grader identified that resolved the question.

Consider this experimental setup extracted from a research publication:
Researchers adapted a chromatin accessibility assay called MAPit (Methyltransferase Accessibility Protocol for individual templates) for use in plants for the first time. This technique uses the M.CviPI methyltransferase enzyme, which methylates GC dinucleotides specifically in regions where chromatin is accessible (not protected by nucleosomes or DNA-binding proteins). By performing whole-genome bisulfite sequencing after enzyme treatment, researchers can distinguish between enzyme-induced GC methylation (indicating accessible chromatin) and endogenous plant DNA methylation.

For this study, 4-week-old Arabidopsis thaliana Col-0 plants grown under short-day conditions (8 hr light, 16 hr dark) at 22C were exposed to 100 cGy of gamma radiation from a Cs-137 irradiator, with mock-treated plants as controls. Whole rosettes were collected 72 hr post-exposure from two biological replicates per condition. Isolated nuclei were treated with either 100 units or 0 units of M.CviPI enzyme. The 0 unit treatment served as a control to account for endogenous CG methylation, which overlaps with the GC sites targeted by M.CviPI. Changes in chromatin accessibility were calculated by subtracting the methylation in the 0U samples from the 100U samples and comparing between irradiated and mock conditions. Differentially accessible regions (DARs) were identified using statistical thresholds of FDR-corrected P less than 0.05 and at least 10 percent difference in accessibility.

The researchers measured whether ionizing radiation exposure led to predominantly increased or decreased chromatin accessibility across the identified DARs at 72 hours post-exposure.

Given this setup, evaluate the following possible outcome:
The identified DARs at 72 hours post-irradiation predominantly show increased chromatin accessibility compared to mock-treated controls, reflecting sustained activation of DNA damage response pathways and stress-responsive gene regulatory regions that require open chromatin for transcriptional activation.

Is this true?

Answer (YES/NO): YES